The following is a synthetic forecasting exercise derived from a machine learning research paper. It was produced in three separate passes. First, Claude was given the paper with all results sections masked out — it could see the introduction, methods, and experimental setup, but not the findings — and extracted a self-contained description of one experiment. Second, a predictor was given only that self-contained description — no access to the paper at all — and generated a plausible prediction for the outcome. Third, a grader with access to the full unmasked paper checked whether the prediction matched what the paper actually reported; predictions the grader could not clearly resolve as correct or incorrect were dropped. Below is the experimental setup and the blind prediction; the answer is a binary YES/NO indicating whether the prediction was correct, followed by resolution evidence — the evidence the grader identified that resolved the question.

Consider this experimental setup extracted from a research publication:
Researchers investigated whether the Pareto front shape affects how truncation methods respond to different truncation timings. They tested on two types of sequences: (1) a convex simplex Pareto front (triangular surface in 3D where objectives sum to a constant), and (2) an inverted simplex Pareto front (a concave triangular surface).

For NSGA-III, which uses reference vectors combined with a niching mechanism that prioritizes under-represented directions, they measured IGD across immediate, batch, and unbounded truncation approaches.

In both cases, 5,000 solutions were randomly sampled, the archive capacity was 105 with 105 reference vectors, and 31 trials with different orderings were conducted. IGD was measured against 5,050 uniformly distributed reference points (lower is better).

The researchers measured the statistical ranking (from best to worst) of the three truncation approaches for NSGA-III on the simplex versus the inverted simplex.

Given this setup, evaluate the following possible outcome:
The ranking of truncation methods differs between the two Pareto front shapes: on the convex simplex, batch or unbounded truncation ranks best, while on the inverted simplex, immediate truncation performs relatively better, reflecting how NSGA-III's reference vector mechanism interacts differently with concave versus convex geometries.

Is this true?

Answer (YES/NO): NO